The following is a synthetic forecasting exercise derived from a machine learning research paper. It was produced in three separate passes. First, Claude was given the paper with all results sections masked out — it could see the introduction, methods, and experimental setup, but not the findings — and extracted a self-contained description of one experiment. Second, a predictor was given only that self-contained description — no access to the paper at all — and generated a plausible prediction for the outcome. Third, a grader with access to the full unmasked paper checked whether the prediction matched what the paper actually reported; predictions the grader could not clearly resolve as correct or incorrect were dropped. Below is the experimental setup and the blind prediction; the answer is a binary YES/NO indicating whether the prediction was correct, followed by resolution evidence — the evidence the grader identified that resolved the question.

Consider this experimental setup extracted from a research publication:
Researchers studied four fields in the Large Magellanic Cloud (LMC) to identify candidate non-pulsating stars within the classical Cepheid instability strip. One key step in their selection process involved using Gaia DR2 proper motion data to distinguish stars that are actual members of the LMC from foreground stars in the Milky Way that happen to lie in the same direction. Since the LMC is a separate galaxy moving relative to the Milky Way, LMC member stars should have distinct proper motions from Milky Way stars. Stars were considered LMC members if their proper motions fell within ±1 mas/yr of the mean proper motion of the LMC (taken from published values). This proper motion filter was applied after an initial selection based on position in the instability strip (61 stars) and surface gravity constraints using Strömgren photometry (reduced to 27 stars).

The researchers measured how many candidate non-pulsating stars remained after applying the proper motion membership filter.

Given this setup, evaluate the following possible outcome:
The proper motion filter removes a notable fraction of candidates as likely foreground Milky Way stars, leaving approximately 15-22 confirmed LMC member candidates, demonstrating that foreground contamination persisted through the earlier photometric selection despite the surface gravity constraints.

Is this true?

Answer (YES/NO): YES